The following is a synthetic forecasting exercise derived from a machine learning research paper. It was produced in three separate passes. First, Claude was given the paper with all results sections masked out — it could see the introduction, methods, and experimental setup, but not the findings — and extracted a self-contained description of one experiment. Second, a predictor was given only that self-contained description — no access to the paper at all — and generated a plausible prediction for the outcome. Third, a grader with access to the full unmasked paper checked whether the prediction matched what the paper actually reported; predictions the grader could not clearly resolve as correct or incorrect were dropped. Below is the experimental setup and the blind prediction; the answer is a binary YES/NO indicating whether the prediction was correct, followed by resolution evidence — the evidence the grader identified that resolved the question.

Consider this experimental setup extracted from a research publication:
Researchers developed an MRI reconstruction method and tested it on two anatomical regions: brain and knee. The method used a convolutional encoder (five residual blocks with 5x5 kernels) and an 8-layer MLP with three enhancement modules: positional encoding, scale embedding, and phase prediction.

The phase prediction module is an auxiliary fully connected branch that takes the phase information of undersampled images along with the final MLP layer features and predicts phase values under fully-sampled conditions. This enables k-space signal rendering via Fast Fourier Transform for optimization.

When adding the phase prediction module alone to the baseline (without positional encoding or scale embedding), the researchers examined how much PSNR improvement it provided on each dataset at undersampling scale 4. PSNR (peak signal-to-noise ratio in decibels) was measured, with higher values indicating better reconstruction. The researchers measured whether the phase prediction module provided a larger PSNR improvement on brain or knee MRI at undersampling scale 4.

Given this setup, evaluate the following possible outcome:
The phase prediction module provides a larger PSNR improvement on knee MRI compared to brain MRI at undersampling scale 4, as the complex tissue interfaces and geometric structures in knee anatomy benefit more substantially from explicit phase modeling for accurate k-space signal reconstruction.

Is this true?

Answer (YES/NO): NO